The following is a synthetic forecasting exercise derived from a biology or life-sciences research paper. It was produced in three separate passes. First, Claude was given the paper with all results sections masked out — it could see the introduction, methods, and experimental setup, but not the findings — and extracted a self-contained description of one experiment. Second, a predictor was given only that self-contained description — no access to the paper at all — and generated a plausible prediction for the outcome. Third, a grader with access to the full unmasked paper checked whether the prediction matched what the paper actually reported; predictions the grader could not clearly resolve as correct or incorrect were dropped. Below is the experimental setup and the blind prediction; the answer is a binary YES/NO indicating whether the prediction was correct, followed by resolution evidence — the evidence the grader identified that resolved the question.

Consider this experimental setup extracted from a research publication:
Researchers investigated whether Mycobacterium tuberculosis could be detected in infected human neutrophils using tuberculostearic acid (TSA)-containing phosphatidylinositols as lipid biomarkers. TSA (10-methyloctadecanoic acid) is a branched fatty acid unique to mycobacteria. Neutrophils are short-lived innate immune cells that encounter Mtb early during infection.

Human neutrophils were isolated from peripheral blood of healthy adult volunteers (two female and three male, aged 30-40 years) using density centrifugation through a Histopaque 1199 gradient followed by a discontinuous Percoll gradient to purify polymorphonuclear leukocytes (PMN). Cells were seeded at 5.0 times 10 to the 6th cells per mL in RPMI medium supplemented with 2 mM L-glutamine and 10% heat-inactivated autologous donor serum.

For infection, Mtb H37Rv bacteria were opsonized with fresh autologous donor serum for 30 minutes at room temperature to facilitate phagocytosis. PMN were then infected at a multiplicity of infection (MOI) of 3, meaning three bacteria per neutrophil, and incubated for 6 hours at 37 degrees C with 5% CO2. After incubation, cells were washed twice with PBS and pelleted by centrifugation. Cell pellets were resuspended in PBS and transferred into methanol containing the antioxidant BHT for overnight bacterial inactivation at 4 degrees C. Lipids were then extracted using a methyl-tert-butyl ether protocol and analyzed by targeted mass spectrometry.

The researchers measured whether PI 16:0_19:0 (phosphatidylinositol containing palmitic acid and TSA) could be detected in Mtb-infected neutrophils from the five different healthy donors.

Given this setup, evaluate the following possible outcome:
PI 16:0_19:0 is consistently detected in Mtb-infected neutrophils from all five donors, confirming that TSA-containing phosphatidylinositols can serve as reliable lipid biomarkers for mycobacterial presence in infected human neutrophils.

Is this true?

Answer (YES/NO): YES